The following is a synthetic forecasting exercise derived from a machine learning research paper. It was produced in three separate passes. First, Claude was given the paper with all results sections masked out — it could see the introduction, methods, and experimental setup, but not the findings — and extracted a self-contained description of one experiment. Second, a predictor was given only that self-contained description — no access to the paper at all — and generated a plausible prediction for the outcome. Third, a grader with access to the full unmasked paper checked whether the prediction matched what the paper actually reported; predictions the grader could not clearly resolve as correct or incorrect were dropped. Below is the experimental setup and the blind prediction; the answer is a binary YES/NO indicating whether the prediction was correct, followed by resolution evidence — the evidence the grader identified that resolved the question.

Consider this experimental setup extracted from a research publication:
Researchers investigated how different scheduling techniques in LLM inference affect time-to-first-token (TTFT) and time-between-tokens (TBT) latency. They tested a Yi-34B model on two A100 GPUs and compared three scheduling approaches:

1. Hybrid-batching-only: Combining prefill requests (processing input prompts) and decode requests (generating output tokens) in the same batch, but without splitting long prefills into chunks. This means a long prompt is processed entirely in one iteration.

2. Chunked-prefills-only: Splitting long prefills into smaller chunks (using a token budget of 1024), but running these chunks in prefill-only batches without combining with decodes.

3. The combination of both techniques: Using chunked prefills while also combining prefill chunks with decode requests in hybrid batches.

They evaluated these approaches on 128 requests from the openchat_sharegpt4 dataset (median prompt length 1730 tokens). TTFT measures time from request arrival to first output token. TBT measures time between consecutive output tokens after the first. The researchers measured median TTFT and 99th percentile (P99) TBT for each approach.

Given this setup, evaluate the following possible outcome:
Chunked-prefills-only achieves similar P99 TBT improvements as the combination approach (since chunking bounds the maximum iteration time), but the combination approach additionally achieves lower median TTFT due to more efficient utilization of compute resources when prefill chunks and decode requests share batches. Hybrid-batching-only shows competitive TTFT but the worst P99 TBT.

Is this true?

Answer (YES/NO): YES